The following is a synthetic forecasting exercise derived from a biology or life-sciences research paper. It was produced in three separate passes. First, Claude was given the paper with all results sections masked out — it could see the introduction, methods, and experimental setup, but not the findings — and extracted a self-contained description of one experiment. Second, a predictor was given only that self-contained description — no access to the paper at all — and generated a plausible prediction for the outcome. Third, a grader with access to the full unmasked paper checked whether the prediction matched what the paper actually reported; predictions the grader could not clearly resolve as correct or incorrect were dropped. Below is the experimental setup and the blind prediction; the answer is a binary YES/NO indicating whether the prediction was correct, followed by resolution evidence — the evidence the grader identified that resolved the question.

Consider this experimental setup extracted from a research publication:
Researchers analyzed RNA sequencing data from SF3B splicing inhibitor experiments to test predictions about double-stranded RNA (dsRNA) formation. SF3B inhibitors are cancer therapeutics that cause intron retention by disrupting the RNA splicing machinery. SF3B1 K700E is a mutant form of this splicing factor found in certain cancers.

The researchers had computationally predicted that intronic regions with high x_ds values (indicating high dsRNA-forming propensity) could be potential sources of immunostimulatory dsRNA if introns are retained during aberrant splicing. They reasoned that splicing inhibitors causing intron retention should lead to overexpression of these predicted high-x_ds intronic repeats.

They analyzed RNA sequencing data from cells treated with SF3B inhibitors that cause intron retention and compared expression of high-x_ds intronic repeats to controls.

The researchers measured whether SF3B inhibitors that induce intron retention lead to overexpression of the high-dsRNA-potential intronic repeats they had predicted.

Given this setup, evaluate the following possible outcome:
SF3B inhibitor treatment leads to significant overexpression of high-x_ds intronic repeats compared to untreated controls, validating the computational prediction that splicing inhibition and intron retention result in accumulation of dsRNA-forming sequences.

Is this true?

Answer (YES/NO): YES